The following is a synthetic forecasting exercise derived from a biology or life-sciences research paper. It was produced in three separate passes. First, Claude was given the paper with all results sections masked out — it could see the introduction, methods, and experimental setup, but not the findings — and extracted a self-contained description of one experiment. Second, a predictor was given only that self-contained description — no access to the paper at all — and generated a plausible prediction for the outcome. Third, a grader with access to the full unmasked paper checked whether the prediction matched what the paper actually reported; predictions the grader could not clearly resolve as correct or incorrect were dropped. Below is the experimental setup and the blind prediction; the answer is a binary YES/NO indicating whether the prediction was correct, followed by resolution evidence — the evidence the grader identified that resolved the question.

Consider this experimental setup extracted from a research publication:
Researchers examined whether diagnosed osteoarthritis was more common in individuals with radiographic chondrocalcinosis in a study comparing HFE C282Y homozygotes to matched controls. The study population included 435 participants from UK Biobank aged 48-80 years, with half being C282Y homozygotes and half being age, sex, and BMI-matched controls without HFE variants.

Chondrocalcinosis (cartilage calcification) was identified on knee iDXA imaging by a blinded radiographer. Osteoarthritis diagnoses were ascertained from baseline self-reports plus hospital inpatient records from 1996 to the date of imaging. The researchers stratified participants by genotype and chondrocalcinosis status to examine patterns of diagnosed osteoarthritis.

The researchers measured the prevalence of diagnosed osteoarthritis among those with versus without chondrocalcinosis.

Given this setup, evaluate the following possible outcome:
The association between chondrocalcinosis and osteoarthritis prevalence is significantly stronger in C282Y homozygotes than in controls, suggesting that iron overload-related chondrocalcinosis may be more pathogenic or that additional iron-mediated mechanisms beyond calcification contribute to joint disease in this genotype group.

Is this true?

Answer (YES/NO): NO